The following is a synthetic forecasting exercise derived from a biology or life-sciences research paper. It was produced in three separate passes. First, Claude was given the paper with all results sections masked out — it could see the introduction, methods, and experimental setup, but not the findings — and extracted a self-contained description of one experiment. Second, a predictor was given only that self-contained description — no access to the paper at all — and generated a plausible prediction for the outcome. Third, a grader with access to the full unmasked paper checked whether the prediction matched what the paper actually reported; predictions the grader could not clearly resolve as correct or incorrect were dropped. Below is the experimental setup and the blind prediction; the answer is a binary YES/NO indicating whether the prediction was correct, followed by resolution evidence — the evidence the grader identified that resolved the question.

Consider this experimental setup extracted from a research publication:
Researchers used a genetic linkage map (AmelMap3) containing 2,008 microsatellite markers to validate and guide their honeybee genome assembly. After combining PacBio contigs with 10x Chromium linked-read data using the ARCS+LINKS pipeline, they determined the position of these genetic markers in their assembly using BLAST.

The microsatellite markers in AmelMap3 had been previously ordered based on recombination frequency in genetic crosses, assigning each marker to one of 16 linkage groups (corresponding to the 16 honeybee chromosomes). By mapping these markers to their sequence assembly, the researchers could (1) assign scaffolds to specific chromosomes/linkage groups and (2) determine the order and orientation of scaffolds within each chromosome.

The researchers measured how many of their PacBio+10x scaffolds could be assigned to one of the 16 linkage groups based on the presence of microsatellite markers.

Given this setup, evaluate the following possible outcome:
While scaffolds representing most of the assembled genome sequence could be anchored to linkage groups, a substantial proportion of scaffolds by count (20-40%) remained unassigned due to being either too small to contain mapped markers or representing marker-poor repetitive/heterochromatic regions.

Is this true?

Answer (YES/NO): NO